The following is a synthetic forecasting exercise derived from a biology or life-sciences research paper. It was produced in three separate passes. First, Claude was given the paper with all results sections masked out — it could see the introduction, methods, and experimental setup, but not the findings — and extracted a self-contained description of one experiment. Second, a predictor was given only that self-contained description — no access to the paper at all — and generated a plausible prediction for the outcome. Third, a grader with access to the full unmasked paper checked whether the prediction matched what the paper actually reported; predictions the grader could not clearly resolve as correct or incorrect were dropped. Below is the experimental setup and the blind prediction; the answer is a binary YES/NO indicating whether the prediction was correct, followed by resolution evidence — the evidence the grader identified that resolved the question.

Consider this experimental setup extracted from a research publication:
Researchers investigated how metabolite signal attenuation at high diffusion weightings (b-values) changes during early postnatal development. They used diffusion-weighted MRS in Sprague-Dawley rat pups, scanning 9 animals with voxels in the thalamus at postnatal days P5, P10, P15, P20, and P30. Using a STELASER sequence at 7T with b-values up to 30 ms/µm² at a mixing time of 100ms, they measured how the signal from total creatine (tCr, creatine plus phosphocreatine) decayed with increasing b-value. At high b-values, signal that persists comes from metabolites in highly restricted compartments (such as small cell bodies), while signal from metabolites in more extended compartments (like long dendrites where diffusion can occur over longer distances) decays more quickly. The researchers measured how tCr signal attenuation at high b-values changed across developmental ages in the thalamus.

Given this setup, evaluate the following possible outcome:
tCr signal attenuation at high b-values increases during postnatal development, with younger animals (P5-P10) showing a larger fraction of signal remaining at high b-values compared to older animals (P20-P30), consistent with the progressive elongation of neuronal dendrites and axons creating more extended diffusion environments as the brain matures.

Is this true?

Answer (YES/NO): NO